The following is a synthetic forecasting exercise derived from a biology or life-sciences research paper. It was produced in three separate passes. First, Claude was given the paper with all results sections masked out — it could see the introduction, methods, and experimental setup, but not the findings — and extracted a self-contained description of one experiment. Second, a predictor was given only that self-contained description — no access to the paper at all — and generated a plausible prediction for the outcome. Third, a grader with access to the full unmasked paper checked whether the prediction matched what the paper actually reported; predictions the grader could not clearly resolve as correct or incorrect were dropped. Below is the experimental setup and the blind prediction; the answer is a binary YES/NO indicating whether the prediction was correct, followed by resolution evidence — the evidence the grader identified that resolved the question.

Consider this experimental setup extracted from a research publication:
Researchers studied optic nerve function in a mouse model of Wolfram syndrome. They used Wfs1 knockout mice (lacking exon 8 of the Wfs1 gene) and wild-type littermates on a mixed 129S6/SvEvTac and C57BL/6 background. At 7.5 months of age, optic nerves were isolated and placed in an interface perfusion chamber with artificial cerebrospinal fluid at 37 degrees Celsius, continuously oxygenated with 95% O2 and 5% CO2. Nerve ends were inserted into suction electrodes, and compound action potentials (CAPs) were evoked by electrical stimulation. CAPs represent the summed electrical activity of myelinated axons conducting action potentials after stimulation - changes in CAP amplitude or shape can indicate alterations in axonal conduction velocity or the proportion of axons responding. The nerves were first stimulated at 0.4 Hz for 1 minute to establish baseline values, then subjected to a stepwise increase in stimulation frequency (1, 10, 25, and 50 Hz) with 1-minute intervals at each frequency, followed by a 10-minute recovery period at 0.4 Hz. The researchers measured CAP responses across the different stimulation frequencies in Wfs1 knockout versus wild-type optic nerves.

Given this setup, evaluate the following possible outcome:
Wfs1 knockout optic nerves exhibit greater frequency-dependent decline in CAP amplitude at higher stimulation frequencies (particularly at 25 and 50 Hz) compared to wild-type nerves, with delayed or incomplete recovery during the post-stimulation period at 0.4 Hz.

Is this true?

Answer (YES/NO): NO